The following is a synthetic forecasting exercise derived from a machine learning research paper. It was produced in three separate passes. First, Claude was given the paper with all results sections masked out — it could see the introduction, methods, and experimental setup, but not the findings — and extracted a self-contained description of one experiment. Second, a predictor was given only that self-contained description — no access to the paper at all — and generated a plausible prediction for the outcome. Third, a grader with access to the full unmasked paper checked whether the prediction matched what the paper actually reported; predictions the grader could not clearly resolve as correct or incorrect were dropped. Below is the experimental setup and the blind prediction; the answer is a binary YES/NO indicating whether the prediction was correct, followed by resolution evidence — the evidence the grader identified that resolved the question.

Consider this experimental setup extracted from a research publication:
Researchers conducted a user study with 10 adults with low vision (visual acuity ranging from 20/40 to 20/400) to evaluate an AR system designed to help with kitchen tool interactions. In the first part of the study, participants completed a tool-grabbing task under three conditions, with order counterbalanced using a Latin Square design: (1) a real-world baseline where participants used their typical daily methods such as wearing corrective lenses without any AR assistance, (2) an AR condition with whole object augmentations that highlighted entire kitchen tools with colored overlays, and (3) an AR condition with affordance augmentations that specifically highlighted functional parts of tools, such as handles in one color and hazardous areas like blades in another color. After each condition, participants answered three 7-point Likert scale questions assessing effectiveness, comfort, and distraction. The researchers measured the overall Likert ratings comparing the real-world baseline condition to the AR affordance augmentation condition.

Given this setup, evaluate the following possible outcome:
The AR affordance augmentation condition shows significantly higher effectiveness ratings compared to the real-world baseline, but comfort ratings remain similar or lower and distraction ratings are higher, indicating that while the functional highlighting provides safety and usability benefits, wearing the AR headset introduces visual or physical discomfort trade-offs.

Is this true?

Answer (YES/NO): NO